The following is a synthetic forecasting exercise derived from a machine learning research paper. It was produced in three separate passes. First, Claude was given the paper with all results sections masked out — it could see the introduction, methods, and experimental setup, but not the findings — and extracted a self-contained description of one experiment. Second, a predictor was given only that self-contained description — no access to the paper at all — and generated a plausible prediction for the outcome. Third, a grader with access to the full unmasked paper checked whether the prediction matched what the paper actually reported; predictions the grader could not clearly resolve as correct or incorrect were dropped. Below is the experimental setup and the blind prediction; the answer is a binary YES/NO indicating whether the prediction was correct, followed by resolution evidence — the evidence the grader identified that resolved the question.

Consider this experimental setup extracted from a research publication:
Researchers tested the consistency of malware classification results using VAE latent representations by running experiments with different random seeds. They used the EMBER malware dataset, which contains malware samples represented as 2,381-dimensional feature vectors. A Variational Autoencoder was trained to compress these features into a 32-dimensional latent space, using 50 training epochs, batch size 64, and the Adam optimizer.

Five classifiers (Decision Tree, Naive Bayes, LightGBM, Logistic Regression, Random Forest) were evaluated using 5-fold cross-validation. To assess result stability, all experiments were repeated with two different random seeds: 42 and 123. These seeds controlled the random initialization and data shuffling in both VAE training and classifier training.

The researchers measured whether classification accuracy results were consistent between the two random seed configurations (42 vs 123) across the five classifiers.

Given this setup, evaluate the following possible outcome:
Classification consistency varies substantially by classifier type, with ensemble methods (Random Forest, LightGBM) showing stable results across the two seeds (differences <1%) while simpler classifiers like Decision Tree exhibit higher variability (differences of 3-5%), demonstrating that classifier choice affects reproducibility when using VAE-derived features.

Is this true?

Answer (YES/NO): NO